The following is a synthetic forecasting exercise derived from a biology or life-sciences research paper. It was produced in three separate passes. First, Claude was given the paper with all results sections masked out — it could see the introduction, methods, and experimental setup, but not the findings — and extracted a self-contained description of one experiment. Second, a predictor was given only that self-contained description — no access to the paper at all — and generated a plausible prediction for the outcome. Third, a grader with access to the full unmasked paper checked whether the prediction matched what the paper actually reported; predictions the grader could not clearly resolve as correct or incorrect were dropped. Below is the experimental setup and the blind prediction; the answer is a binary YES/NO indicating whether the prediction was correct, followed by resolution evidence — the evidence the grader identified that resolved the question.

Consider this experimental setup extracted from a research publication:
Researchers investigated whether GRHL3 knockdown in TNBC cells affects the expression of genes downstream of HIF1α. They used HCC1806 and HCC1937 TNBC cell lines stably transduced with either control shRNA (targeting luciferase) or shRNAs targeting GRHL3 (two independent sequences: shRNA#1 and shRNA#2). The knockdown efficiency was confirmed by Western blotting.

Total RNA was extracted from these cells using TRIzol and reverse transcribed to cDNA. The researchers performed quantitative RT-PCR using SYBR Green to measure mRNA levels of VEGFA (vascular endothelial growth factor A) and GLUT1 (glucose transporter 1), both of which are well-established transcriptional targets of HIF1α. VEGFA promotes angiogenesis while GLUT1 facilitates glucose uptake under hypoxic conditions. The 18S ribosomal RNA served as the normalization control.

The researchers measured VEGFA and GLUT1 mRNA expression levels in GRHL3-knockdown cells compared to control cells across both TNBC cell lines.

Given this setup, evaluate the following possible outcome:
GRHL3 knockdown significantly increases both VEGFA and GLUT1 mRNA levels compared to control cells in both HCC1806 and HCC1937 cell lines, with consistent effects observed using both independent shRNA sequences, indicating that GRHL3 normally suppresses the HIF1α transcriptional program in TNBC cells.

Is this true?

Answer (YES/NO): NO